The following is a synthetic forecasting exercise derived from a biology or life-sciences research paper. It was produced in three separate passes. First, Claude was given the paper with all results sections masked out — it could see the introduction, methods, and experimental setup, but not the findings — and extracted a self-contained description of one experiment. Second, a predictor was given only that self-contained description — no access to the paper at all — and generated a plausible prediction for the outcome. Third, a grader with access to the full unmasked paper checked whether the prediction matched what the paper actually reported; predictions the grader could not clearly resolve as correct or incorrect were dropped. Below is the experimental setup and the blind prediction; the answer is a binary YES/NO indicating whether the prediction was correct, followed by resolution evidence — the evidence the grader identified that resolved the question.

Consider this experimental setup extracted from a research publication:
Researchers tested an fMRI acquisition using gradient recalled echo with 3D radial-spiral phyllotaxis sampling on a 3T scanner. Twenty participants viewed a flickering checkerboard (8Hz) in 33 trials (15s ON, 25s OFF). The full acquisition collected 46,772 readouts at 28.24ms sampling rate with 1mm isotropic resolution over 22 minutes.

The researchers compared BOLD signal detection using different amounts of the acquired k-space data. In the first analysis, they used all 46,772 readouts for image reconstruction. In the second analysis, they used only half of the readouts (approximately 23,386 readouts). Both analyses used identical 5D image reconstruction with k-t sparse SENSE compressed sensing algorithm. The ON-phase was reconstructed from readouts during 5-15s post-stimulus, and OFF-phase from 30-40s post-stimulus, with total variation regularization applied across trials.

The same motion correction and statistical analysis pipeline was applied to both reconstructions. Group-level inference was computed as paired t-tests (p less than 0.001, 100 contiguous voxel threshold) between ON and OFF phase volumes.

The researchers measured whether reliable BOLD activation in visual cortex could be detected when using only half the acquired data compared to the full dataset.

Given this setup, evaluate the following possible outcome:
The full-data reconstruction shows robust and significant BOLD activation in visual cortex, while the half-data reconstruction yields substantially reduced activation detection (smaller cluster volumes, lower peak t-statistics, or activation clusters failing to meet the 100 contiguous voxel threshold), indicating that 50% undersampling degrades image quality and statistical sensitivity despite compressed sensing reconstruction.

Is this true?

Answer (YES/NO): NO